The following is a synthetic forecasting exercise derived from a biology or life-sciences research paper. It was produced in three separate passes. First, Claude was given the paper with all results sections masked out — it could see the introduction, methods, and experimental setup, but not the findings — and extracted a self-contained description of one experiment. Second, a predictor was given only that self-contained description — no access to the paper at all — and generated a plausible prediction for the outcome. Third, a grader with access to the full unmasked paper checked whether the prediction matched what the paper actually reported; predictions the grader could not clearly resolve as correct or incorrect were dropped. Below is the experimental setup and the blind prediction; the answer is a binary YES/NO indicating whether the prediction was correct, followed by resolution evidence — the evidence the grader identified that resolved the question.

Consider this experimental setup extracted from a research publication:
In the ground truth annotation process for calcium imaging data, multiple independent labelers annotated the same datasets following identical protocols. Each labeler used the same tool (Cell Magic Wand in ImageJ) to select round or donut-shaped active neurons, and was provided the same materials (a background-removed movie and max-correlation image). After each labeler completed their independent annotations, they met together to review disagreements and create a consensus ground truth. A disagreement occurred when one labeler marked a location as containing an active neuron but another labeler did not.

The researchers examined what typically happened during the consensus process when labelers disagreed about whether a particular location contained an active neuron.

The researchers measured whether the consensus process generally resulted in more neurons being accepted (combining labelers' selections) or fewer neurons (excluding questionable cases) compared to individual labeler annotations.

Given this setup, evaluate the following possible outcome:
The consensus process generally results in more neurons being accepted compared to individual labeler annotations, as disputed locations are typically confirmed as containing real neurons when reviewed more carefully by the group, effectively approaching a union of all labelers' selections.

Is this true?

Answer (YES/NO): NO